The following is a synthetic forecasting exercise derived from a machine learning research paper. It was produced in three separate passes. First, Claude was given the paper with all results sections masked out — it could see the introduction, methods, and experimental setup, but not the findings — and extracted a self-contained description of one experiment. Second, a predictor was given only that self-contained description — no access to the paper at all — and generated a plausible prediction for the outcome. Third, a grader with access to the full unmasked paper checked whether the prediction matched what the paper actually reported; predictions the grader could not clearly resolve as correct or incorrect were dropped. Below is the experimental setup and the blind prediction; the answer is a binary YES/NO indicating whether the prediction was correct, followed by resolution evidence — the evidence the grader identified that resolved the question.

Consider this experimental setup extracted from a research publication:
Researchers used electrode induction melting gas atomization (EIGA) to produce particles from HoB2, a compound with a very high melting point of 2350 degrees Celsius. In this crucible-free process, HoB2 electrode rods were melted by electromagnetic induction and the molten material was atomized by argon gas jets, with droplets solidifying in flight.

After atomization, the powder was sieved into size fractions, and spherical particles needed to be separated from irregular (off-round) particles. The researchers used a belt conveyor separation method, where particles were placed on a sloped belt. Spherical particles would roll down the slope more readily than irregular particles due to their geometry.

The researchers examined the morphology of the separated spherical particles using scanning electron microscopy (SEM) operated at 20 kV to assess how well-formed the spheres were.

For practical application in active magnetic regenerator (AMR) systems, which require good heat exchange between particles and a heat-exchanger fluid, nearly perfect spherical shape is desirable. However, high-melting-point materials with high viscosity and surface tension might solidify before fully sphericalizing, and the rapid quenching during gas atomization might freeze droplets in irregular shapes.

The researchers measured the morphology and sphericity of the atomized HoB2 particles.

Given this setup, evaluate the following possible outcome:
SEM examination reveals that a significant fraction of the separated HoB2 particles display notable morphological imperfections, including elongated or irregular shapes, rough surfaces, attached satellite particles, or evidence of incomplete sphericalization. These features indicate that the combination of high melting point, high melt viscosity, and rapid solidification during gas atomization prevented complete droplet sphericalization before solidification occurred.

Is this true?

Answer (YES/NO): NO